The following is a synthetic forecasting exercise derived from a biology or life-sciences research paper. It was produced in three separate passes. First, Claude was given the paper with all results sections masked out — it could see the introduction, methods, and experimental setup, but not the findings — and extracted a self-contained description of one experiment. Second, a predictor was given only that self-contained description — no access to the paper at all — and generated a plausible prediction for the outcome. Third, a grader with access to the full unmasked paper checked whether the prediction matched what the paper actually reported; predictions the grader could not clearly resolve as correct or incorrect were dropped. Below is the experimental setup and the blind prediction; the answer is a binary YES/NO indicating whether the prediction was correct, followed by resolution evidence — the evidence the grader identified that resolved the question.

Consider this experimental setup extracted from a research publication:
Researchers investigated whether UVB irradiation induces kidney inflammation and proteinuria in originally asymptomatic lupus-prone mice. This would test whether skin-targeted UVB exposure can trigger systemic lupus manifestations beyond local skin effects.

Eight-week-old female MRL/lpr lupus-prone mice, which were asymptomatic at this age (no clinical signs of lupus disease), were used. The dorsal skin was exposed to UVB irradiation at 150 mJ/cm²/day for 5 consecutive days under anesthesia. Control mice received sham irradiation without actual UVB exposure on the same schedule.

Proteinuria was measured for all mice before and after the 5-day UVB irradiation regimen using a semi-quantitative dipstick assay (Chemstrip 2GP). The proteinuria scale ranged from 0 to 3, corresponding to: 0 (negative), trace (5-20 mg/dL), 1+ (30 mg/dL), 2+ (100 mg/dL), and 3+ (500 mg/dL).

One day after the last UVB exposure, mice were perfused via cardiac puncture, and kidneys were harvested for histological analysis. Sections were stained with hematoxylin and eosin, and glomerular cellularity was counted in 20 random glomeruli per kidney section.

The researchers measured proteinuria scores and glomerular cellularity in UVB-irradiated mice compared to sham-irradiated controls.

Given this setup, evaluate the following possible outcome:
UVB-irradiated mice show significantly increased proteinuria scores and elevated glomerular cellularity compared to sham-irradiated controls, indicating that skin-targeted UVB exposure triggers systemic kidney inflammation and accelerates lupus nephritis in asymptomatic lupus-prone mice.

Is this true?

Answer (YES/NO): YES